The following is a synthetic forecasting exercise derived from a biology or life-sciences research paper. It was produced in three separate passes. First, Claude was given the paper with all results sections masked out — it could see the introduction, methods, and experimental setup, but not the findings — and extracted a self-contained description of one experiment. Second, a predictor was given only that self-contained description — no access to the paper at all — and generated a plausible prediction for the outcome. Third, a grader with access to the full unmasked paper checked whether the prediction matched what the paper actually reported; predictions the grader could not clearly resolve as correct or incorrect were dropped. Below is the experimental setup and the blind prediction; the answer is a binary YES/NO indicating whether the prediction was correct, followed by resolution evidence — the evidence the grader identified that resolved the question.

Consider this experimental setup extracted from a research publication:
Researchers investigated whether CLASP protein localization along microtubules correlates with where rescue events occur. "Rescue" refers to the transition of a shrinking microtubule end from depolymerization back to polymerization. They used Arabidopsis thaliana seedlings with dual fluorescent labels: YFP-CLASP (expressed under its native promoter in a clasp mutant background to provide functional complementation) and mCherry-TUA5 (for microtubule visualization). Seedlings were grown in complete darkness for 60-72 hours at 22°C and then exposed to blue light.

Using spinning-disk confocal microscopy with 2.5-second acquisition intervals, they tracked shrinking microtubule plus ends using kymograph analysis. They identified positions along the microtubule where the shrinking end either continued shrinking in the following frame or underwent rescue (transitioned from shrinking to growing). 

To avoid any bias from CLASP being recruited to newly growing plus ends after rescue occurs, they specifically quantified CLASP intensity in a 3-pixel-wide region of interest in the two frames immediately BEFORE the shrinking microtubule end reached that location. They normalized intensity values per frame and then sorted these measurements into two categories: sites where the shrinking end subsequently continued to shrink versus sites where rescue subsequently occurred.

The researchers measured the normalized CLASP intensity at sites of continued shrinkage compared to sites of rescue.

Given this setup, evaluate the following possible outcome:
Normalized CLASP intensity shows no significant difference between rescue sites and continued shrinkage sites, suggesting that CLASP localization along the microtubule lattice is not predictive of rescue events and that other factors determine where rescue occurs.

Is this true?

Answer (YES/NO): NO